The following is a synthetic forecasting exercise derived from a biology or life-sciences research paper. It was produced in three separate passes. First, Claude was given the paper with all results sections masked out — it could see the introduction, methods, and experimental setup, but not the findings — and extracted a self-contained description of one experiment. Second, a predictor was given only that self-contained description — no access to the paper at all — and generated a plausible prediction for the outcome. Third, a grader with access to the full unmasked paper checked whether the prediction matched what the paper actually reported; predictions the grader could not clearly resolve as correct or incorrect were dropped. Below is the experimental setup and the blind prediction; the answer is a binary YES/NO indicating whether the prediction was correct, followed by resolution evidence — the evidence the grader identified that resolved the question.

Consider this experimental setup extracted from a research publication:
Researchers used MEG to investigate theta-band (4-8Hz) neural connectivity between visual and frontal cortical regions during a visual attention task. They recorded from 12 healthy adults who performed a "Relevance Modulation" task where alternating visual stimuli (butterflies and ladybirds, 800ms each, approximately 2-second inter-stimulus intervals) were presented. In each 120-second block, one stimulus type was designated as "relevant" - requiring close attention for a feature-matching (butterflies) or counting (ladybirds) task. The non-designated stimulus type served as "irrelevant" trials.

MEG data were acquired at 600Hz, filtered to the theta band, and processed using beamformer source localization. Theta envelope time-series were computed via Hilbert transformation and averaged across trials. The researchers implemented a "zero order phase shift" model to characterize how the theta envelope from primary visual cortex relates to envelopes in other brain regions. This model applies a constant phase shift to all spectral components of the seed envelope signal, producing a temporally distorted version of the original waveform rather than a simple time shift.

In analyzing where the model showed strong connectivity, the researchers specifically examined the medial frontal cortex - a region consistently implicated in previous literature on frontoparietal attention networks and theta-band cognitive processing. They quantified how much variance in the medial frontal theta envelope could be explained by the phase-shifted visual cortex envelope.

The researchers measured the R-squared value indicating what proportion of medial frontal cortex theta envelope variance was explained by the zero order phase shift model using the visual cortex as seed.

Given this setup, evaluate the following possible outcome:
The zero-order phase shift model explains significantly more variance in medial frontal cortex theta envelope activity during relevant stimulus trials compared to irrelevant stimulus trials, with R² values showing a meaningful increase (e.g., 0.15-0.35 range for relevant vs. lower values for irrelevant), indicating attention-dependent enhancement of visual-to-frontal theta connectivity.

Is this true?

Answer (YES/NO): NO